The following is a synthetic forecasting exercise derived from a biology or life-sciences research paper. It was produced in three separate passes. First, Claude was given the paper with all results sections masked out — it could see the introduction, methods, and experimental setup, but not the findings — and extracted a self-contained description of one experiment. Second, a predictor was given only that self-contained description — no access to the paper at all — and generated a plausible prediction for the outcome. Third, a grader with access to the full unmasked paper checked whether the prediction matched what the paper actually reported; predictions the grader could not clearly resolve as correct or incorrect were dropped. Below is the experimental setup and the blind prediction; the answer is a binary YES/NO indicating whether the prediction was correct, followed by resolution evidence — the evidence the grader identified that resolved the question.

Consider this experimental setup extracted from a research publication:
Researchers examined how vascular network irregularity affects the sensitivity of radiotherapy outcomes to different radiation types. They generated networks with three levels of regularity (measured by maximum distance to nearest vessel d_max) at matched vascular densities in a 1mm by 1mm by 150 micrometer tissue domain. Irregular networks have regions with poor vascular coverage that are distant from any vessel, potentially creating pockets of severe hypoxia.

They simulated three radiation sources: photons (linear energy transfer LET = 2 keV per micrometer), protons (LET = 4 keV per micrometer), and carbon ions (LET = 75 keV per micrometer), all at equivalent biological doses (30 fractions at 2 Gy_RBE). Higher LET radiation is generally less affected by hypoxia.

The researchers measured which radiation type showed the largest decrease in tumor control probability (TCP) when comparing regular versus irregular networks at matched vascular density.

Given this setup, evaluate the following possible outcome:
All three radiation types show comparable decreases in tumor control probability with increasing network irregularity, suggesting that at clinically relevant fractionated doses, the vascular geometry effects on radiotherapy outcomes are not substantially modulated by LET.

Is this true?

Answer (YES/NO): NO